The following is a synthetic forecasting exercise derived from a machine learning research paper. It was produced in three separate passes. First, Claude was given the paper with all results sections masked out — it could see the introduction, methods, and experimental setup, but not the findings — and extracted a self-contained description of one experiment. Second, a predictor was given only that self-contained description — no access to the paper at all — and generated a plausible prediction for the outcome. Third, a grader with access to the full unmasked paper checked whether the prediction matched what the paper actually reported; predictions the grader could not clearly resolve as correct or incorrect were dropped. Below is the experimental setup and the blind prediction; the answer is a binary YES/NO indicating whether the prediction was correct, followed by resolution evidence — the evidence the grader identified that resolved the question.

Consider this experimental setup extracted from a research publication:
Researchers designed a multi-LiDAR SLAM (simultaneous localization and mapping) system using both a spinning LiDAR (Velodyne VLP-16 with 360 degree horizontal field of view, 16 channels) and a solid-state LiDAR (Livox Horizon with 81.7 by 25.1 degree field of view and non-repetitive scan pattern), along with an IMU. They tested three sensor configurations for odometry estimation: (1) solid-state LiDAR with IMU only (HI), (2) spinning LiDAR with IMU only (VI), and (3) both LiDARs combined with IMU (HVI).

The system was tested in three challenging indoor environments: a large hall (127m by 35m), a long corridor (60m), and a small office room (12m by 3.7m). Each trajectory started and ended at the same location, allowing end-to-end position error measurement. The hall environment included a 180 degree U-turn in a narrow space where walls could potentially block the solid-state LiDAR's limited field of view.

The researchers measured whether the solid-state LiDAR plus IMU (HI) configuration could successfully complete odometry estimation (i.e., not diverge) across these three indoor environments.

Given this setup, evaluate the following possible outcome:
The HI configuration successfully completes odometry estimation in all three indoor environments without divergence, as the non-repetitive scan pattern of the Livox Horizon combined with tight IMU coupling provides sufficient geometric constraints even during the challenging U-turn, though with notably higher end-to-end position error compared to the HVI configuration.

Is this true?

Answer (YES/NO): NO